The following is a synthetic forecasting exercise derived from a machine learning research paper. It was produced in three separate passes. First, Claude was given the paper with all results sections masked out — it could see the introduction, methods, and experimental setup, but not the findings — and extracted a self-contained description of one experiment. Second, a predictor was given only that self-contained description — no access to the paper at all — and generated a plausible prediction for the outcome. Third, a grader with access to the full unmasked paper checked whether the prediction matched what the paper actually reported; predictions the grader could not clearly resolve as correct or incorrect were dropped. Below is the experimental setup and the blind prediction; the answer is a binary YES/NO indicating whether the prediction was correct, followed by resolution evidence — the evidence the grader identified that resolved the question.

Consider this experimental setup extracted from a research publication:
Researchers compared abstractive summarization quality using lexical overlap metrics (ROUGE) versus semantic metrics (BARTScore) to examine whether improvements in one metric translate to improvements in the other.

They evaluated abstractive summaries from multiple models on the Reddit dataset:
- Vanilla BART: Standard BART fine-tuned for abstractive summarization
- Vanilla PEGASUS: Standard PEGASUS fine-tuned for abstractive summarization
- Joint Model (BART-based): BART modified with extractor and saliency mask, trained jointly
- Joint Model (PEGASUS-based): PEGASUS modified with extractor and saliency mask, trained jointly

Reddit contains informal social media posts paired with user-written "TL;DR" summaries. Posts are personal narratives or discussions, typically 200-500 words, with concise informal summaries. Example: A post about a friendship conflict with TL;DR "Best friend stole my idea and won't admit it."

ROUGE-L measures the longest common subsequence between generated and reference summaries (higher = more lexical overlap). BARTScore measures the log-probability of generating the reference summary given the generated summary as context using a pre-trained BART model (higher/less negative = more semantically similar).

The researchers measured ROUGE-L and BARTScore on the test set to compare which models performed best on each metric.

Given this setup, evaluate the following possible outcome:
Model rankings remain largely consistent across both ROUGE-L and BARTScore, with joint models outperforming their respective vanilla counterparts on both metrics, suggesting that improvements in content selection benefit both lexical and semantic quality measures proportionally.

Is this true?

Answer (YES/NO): NO